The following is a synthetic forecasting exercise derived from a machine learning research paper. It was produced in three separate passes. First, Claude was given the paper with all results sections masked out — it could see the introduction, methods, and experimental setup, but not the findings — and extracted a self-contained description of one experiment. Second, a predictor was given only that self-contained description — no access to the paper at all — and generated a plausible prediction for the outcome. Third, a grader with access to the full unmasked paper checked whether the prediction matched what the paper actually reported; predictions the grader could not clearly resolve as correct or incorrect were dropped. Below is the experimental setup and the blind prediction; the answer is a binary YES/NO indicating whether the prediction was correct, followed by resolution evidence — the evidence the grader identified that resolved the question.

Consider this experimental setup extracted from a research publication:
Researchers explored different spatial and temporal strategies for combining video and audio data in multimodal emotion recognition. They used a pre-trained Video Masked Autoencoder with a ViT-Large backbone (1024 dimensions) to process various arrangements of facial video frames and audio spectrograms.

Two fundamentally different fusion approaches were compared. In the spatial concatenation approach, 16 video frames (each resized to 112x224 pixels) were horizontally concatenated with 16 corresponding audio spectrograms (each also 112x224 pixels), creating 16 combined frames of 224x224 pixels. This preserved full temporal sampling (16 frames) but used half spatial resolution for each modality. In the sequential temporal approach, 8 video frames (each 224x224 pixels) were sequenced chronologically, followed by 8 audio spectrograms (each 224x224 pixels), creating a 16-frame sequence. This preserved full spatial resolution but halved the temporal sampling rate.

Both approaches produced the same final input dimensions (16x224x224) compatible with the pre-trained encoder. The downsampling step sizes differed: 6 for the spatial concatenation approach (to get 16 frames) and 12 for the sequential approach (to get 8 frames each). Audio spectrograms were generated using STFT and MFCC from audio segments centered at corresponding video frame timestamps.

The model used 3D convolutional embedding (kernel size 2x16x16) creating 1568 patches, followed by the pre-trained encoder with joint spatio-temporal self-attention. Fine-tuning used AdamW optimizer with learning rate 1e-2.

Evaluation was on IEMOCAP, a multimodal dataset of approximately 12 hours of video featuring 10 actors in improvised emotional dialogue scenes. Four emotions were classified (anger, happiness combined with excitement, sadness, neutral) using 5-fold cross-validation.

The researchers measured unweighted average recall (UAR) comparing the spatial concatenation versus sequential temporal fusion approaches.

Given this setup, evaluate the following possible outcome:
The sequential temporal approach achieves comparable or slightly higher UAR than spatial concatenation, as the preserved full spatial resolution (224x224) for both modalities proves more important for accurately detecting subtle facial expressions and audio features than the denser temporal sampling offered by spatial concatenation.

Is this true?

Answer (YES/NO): YES